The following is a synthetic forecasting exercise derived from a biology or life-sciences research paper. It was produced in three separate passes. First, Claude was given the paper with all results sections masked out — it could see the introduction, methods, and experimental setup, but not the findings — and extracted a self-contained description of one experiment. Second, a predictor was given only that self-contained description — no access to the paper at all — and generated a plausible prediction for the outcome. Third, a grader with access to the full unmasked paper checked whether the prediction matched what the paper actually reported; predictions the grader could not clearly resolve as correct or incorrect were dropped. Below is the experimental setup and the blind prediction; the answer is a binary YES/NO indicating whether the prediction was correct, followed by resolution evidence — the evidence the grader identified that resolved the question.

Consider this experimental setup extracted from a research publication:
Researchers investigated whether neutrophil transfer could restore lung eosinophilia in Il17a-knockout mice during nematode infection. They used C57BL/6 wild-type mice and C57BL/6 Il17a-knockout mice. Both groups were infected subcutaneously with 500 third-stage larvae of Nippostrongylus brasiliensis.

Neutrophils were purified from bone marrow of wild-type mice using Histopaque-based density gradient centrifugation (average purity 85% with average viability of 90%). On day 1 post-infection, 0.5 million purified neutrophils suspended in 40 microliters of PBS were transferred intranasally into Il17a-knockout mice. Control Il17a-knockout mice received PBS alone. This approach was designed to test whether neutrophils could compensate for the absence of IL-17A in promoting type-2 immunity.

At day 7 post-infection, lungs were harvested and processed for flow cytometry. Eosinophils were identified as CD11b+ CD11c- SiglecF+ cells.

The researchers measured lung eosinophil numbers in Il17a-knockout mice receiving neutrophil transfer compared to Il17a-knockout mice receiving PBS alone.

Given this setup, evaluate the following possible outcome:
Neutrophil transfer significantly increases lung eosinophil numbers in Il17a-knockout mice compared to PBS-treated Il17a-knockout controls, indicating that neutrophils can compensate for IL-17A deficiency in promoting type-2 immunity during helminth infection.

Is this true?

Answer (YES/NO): NO